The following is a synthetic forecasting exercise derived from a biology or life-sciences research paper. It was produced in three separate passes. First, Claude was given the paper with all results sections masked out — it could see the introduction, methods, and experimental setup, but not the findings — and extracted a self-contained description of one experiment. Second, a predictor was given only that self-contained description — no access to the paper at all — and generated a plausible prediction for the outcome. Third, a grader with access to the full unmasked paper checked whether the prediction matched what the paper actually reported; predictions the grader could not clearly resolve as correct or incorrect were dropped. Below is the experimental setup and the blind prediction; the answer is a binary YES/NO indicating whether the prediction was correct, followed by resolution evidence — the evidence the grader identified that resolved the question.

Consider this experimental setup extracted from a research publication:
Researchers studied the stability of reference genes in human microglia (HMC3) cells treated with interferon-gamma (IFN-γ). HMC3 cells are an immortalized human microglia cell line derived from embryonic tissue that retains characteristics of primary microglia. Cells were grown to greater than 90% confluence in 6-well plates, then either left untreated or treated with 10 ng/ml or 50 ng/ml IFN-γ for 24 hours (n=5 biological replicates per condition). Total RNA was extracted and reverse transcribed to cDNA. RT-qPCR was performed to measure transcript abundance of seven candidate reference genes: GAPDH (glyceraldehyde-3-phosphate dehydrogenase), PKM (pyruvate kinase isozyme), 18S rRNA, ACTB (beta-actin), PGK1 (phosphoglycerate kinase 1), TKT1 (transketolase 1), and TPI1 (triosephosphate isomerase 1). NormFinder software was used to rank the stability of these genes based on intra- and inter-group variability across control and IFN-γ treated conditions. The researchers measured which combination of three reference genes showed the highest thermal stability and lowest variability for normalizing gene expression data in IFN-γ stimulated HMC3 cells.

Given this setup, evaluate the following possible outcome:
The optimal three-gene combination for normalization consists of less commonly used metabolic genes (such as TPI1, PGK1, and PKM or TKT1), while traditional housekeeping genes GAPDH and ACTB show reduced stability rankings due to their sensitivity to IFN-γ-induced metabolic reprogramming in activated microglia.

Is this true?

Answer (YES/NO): NO